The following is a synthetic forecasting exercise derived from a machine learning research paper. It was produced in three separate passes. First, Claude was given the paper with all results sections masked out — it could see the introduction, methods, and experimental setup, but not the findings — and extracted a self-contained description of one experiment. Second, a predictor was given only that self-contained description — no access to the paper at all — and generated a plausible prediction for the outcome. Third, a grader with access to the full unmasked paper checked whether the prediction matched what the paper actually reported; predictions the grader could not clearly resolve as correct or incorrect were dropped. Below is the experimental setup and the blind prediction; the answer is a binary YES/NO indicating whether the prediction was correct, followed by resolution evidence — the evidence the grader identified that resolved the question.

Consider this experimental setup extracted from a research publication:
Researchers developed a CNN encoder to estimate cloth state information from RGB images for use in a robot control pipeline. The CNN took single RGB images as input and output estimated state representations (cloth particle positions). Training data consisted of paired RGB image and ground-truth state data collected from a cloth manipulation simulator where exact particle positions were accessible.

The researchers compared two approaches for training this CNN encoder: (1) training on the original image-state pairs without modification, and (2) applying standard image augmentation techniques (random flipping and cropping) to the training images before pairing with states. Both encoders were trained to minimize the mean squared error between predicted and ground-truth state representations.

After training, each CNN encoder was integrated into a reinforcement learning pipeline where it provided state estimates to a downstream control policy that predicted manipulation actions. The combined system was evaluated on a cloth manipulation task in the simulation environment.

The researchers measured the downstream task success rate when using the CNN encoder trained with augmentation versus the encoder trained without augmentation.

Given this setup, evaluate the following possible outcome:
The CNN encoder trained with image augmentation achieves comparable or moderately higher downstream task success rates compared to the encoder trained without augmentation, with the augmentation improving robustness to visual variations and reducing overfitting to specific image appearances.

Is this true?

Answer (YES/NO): YES